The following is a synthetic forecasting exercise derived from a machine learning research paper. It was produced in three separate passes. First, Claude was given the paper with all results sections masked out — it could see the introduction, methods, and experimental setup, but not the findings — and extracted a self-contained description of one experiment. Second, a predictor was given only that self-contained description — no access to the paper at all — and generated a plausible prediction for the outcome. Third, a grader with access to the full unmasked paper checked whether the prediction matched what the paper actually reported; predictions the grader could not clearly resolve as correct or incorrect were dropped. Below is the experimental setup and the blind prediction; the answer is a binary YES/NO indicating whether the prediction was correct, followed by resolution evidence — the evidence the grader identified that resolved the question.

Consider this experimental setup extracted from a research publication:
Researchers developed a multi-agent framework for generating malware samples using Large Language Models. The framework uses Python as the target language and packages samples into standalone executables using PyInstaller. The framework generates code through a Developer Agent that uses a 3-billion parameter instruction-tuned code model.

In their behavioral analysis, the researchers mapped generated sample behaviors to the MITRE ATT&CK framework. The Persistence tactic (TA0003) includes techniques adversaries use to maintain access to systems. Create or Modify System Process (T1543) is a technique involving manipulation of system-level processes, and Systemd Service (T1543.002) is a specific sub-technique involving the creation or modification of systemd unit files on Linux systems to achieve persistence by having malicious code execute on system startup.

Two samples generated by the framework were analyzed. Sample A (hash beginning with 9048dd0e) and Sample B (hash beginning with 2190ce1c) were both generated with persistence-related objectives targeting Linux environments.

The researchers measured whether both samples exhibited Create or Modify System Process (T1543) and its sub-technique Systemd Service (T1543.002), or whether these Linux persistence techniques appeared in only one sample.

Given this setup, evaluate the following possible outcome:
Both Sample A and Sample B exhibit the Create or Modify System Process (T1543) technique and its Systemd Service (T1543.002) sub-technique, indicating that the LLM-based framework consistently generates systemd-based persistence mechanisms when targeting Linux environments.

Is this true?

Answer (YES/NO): YES